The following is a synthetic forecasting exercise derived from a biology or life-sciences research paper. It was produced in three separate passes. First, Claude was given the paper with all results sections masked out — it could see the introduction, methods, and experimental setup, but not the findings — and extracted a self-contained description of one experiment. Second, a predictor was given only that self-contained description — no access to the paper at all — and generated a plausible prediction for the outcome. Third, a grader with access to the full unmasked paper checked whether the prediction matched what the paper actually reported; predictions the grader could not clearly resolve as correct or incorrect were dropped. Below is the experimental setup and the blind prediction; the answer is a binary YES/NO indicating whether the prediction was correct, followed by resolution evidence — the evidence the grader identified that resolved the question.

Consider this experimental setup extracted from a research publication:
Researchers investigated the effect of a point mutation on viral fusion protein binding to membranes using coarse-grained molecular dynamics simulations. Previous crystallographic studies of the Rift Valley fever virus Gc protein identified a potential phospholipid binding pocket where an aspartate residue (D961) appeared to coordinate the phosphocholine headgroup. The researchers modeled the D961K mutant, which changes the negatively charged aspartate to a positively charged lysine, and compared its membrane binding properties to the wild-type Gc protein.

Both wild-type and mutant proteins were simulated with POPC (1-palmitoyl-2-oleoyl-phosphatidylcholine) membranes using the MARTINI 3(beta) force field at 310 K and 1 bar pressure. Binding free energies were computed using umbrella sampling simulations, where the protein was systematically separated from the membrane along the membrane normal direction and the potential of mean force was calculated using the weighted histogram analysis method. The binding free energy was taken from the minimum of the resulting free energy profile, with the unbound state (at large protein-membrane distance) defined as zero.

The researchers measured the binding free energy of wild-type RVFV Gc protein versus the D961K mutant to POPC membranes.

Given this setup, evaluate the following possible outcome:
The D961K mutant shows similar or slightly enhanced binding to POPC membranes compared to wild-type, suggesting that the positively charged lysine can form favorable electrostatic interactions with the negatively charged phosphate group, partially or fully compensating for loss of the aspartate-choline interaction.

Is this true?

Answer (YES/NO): NO